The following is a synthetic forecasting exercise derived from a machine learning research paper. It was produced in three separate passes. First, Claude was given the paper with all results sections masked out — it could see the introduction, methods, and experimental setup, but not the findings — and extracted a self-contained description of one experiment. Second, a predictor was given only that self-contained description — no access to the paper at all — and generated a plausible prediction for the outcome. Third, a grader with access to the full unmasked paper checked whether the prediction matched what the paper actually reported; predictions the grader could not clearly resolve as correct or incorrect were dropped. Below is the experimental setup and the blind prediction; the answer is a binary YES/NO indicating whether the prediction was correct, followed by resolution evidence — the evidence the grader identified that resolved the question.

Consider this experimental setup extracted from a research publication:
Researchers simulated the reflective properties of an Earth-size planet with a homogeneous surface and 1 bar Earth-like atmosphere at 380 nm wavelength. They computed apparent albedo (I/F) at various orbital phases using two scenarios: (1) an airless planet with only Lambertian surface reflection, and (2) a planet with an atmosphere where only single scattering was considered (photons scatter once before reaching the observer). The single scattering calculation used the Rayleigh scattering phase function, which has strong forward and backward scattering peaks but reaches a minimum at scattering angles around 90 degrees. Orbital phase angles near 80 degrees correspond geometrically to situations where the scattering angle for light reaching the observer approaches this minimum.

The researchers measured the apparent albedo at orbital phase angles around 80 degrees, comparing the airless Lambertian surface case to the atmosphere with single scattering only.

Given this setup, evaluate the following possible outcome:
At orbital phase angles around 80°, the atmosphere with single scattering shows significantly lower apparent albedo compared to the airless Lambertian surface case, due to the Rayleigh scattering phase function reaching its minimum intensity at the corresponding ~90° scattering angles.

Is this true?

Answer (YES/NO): YES